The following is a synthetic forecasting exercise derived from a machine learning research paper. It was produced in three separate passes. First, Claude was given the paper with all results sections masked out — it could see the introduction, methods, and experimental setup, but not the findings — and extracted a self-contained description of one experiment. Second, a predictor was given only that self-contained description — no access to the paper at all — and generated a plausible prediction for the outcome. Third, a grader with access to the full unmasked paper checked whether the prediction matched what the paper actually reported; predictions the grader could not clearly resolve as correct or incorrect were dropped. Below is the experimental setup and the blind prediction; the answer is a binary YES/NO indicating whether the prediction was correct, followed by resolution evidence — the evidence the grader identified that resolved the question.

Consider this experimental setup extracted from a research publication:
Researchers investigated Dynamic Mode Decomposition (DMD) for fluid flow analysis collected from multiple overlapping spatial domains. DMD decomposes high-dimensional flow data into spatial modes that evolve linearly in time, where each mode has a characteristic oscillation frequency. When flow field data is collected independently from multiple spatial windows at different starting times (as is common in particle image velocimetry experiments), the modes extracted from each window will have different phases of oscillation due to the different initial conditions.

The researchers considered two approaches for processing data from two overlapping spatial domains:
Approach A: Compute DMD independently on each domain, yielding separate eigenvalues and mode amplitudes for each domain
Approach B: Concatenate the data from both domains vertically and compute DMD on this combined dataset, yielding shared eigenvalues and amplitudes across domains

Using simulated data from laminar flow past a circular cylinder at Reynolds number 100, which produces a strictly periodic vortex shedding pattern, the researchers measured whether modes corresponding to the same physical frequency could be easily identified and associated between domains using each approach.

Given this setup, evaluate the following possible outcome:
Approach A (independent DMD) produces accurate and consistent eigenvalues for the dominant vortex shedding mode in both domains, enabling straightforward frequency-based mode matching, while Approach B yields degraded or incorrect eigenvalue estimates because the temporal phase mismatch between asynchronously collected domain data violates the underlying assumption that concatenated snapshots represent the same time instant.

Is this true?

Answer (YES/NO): NO